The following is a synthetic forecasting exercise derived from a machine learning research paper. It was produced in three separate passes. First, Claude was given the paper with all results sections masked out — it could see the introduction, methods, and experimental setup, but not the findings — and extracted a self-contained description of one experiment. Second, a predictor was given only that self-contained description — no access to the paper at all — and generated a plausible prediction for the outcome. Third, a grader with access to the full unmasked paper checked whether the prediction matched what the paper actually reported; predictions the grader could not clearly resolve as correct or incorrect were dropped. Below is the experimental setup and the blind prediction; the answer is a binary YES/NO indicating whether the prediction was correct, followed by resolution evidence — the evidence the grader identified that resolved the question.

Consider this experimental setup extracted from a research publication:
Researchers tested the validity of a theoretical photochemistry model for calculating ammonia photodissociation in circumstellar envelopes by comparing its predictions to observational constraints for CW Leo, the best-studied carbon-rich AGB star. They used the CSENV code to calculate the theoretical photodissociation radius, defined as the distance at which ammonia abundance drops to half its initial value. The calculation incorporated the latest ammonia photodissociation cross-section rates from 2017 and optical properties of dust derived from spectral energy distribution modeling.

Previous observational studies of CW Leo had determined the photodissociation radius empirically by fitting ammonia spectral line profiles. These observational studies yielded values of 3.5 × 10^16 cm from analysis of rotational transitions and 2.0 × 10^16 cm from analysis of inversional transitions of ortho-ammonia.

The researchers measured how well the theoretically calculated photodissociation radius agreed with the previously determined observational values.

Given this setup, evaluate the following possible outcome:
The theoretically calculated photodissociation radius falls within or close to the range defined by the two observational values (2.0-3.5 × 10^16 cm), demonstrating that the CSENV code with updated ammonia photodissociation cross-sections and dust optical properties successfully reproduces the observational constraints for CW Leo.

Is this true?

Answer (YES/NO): YES